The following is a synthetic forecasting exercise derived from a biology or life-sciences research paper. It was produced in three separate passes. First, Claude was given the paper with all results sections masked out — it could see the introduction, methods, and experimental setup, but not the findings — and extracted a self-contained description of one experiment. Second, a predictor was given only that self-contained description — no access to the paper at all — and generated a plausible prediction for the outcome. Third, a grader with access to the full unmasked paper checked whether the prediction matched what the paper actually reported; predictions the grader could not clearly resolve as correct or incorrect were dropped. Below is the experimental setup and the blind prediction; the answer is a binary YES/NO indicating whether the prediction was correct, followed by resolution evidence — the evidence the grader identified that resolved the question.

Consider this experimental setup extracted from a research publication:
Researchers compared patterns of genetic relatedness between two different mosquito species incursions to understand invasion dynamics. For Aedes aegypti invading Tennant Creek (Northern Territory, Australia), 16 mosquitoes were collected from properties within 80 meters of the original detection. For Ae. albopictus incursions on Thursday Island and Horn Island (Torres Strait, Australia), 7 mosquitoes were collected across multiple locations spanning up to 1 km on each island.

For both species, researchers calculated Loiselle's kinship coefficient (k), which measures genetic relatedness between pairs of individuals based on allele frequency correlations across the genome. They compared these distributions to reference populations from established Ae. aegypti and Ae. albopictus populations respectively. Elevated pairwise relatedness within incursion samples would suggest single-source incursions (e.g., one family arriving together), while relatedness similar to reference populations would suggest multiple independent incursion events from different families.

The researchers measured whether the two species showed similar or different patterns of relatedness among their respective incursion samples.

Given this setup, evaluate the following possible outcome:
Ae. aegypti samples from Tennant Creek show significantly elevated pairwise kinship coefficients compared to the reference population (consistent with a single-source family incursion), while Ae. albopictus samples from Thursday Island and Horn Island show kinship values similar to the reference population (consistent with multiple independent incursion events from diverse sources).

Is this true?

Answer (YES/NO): YES